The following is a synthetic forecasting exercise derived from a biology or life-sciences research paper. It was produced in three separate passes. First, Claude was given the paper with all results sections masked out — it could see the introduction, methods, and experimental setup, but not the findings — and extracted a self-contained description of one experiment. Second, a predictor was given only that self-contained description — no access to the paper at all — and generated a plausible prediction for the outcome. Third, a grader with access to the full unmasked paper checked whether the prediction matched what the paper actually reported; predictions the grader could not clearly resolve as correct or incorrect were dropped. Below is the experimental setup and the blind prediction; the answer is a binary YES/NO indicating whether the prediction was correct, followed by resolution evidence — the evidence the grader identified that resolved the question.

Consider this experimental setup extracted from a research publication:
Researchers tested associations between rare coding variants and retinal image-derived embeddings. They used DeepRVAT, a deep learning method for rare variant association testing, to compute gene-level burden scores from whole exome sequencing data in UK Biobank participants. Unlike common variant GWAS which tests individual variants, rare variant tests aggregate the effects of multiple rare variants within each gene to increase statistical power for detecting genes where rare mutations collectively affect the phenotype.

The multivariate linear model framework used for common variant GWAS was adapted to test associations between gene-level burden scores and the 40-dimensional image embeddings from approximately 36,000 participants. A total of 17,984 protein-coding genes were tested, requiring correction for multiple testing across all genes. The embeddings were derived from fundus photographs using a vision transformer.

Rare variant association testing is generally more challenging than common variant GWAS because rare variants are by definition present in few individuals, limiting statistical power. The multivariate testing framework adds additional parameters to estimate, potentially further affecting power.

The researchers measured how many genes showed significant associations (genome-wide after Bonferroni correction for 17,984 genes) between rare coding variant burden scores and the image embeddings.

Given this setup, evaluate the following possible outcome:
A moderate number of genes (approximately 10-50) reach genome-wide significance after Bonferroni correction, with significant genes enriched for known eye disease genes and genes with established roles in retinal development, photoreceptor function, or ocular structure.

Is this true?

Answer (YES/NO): NO